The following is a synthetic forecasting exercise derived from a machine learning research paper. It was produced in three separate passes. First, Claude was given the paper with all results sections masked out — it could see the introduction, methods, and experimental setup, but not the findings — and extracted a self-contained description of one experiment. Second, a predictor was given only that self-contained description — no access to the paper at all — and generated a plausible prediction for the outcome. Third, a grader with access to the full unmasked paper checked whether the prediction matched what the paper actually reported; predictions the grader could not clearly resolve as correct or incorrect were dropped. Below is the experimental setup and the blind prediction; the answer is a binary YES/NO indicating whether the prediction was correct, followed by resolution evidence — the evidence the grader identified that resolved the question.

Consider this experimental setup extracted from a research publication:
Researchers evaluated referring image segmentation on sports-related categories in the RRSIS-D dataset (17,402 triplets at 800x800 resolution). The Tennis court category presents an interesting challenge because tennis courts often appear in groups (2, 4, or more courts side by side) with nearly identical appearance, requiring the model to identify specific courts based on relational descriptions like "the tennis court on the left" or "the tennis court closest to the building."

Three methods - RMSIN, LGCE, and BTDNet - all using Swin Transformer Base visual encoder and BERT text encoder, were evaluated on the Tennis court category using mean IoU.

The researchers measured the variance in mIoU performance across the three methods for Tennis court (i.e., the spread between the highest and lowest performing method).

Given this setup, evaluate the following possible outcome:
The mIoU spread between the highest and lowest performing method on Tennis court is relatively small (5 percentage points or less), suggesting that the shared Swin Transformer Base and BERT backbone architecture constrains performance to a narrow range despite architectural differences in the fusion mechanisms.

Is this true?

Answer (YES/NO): NO